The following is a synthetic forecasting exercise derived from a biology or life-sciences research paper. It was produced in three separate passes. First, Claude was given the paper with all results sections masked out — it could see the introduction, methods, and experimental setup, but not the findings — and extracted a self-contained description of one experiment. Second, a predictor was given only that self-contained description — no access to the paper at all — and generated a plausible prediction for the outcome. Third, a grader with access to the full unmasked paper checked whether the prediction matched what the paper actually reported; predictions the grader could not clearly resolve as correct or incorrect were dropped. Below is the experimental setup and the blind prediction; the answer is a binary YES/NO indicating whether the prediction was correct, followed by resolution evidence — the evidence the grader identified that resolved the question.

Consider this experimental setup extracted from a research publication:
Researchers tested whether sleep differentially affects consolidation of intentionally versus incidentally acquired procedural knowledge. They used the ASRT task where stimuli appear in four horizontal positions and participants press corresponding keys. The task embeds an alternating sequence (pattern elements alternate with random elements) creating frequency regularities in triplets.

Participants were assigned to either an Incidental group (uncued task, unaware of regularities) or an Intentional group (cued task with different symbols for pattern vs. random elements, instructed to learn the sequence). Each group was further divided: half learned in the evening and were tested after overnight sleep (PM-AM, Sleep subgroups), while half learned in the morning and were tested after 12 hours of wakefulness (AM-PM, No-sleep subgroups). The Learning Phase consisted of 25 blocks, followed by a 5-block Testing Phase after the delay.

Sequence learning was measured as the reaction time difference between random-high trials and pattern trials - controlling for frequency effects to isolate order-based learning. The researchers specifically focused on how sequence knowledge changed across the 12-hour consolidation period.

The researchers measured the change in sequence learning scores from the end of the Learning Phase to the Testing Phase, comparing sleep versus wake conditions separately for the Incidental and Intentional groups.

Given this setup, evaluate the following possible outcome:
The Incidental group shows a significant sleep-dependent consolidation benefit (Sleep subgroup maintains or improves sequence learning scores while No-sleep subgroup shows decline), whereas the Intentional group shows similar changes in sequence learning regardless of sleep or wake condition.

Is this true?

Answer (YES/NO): NO